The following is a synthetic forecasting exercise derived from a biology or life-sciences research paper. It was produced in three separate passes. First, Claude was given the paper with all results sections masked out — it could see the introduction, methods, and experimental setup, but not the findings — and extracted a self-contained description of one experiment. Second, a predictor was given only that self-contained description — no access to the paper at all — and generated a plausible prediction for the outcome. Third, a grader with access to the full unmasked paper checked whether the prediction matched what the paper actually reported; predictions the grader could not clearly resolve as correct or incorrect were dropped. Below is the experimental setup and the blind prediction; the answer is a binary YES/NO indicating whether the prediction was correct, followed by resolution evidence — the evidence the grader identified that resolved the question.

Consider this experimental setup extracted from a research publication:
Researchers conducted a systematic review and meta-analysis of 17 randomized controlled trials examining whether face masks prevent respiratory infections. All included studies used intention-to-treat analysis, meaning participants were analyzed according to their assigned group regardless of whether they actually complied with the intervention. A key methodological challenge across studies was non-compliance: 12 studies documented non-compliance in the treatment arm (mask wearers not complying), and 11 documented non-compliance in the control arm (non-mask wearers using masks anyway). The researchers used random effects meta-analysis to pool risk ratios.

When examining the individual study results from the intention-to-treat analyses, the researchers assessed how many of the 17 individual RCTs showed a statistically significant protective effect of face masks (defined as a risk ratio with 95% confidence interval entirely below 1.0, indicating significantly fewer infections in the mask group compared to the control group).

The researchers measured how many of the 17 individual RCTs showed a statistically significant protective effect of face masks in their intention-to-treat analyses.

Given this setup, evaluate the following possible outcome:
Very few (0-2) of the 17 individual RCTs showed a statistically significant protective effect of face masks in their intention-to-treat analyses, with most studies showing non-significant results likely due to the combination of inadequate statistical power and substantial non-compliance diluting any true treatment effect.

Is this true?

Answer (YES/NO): NO